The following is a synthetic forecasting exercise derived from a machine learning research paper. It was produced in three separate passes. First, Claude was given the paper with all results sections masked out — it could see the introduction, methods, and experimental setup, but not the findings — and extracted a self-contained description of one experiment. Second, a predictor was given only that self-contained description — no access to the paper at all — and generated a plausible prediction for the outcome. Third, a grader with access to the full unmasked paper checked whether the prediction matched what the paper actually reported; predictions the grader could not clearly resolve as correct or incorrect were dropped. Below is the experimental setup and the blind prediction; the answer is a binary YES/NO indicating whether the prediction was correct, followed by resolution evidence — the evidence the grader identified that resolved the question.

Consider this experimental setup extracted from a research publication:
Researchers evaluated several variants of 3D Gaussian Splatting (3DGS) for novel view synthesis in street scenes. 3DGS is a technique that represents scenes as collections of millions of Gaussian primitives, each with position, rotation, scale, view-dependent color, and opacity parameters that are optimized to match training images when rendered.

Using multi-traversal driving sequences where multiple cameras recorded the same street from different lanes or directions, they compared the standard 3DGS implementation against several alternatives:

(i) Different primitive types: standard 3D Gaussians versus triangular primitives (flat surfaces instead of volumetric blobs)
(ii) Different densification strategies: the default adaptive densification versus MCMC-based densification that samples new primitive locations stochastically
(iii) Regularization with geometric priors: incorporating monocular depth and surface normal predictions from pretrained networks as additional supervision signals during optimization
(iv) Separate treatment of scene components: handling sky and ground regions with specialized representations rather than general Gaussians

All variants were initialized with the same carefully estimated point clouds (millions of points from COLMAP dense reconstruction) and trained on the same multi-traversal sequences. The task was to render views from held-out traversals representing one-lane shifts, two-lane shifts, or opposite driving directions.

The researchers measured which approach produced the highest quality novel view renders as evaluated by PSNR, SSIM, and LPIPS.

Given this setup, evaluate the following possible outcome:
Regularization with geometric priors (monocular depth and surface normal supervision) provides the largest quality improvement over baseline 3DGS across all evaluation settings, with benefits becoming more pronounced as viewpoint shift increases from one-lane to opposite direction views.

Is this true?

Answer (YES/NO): NO